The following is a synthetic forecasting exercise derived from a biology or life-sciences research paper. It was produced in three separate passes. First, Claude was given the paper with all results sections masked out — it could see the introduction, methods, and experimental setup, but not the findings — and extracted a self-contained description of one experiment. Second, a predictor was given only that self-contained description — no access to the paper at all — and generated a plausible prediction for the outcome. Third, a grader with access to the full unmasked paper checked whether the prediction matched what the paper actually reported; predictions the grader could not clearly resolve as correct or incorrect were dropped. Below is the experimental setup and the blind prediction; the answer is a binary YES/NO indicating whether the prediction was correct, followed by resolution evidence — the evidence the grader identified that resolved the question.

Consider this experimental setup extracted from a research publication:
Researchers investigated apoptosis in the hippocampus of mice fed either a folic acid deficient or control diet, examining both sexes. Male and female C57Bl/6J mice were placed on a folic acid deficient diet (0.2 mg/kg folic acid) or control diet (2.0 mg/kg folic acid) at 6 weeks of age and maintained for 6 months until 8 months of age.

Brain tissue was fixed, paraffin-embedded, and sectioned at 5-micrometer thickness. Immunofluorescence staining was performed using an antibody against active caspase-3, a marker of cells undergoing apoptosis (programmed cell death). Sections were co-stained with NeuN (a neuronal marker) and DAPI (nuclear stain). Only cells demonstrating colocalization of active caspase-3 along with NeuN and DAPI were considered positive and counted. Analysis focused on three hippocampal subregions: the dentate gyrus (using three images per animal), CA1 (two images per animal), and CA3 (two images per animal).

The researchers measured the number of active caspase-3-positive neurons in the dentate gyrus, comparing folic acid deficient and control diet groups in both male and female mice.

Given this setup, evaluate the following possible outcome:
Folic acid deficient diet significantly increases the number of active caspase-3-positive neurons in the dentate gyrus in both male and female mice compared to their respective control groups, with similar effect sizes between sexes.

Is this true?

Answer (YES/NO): NO